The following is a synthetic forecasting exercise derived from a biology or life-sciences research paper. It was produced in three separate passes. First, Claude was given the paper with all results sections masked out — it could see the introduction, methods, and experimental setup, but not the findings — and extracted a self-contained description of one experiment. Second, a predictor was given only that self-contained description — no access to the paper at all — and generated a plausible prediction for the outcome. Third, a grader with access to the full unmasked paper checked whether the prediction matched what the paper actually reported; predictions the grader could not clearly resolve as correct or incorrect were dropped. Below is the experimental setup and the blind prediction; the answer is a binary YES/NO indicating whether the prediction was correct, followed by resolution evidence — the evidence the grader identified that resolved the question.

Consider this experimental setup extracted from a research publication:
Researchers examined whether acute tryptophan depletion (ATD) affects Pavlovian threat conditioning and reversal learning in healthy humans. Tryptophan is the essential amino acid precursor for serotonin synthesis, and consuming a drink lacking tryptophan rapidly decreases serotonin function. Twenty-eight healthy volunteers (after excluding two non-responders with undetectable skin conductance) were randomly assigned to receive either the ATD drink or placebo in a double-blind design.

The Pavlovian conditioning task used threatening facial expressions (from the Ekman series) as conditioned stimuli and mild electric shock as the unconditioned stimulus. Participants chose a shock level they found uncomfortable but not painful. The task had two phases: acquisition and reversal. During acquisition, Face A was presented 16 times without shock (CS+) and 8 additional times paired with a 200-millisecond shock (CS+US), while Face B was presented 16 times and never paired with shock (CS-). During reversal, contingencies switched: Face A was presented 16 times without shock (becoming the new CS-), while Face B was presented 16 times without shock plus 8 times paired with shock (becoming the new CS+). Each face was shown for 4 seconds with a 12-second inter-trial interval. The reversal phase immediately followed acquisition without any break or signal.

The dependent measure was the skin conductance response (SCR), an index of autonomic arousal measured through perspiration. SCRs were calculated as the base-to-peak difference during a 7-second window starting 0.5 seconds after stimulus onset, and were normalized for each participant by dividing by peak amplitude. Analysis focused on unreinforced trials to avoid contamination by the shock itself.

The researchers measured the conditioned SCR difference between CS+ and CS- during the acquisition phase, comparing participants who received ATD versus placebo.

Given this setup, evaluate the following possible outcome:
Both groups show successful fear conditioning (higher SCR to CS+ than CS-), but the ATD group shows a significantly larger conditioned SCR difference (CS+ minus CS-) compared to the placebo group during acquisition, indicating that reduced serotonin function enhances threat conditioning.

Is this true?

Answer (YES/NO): YES